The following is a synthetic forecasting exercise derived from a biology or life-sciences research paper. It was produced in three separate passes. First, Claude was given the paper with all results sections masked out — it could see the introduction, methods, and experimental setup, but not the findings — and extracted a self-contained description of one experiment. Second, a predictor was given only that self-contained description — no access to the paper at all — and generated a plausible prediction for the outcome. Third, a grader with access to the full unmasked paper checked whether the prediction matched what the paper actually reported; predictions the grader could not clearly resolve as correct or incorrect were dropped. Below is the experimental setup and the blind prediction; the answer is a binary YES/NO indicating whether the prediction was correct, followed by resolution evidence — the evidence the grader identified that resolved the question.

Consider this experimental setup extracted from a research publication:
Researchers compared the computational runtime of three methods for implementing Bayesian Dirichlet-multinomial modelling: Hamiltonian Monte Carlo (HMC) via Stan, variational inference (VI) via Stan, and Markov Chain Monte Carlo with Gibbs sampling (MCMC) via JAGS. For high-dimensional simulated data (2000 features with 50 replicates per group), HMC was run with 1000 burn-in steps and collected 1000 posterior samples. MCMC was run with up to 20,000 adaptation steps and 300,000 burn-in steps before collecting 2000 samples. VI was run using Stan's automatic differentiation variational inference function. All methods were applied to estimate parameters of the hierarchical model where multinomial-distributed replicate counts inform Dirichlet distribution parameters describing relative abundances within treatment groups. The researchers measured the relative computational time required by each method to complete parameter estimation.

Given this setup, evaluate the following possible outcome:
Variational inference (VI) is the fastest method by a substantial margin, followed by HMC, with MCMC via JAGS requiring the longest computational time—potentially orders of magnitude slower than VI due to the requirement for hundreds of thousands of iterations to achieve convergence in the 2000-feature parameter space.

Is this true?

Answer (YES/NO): YES